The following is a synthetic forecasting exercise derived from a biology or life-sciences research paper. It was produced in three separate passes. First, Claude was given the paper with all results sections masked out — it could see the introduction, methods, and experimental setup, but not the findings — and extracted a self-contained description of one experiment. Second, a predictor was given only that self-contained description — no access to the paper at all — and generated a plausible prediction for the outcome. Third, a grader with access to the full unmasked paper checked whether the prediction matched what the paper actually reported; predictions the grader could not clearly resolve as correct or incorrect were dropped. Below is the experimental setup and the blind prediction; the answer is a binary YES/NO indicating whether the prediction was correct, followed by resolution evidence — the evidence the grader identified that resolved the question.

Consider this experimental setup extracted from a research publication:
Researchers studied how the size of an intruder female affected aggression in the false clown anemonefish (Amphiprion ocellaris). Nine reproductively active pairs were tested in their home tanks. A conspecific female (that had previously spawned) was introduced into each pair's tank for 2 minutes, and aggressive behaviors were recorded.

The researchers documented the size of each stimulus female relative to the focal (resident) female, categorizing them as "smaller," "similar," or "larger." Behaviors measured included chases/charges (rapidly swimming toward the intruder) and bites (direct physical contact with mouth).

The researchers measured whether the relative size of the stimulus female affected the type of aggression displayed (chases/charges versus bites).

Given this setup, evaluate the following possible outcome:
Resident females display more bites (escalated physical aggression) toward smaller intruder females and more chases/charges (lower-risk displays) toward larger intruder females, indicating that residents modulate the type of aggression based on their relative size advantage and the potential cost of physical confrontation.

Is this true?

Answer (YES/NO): NO